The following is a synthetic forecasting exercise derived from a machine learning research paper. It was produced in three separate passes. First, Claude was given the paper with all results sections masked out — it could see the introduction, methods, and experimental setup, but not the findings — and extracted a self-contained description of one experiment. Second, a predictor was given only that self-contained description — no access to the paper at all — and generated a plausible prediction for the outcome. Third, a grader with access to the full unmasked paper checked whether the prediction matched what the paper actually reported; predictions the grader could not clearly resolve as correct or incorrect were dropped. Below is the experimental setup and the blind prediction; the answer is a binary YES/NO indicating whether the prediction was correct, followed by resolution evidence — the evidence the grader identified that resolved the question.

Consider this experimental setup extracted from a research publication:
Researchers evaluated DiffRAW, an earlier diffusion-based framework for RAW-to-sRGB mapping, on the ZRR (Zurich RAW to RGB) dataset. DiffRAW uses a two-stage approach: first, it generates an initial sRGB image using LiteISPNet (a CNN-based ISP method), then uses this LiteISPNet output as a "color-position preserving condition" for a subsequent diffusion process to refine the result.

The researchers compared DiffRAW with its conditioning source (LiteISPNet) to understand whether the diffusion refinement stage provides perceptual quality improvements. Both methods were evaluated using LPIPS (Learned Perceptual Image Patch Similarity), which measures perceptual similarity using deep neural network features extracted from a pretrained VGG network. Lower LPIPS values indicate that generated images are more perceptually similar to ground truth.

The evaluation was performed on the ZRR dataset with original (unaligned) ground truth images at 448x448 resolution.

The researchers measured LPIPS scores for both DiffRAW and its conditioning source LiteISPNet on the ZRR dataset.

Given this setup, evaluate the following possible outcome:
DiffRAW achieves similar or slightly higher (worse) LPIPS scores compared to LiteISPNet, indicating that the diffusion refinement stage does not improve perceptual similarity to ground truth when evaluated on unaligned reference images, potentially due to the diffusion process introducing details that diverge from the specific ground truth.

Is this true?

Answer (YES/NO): NO